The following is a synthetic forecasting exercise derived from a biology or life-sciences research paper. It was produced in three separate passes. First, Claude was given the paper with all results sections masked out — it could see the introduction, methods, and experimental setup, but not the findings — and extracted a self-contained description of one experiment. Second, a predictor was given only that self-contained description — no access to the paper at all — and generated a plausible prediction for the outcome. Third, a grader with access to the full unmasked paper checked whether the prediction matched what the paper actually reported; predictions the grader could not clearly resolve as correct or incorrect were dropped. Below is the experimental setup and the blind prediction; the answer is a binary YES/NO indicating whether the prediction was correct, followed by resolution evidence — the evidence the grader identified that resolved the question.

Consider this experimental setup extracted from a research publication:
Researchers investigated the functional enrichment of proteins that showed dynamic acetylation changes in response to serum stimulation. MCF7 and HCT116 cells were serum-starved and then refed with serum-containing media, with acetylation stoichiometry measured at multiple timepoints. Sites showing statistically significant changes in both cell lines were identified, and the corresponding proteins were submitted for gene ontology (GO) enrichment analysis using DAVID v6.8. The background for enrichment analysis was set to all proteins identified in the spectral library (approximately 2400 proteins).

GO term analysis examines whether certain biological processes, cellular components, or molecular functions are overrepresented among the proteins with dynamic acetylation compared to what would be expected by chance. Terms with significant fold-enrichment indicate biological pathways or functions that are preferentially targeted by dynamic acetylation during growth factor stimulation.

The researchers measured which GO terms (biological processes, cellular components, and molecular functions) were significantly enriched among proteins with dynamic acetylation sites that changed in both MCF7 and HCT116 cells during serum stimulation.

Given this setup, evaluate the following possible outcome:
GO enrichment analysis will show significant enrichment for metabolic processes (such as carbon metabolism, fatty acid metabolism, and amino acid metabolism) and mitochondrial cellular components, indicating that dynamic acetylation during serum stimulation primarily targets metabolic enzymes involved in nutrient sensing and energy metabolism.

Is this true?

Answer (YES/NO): NO